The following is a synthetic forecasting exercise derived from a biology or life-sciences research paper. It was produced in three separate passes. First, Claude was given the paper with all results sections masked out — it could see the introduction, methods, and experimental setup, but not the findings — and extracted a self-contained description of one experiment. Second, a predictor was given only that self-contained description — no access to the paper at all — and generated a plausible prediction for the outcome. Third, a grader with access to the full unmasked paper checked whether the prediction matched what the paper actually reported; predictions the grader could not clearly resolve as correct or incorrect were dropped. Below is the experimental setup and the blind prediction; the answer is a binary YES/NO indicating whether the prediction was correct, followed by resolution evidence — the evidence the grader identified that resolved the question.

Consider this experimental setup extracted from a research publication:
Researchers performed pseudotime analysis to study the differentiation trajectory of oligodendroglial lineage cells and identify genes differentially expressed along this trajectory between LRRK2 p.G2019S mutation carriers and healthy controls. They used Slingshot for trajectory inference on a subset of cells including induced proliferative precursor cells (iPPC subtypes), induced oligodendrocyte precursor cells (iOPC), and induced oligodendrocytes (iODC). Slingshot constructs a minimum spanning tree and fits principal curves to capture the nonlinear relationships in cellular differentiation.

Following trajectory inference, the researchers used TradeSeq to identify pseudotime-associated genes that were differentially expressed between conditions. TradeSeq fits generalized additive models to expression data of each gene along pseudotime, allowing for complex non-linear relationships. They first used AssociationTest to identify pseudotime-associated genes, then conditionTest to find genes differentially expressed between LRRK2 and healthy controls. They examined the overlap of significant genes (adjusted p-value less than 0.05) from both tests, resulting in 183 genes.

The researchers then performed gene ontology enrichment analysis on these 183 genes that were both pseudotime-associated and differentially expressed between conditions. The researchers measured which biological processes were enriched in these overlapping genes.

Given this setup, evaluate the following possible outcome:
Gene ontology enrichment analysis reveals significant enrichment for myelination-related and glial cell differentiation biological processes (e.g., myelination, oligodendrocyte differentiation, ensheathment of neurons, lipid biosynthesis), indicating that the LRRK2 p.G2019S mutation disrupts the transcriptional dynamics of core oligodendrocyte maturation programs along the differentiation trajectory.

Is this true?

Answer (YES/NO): NO